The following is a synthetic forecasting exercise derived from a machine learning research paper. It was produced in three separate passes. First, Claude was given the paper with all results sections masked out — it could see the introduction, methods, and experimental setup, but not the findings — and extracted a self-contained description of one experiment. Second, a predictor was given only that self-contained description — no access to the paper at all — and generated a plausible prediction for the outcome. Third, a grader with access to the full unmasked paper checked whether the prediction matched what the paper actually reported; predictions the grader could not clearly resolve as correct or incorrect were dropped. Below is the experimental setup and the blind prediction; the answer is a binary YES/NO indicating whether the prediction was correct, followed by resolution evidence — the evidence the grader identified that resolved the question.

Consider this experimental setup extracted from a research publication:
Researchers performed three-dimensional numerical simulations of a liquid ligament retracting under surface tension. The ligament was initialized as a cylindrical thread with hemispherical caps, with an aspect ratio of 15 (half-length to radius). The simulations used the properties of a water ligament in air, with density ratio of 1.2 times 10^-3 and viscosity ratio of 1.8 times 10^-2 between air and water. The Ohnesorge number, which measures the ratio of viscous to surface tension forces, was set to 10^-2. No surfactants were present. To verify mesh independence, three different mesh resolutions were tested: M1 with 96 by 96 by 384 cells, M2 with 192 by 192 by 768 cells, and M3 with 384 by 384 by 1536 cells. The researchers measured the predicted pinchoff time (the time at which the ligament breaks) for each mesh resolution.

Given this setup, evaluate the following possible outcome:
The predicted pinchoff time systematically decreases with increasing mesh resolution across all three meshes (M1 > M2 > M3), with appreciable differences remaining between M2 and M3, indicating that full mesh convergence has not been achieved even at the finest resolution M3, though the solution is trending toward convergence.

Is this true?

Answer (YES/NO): NO